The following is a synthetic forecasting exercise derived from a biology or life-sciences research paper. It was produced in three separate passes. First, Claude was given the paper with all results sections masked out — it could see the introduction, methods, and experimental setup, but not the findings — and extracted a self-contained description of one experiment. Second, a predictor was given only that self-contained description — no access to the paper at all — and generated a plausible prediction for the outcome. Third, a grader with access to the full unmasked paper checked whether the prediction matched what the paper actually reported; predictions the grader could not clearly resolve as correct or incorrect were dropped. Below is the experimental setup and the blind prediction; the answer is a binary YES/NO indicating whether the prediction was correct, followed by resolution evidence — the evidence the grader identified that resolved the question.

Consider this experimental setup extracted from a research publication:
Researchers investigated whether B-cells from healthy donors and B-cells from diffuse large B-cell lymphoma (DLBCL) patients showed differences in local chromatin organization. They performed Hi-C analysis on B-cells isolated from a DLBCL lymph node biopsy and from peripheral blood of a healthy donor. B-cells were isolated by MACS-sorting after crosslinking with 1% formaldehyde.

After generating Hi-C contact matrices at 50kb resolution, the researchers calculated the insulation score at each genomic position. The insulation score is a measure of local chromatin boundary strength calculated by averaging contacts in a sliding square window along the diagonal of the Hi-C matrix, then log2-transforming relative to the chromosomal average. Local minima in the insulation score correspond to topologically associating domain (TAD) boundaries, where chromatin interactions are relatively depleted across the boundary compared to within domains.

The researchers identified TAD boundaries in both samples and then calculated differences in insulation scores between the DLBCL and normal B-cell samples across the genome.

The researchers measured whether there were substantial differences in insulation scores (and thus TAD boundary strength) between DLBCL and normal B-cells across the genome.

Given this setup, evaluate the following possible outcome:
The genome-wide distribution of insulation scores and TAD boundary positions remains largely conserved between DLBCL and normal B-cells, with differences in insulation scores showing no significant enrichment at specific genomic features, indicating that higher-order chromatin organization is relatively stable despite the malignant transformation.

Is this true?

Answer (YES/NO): NO